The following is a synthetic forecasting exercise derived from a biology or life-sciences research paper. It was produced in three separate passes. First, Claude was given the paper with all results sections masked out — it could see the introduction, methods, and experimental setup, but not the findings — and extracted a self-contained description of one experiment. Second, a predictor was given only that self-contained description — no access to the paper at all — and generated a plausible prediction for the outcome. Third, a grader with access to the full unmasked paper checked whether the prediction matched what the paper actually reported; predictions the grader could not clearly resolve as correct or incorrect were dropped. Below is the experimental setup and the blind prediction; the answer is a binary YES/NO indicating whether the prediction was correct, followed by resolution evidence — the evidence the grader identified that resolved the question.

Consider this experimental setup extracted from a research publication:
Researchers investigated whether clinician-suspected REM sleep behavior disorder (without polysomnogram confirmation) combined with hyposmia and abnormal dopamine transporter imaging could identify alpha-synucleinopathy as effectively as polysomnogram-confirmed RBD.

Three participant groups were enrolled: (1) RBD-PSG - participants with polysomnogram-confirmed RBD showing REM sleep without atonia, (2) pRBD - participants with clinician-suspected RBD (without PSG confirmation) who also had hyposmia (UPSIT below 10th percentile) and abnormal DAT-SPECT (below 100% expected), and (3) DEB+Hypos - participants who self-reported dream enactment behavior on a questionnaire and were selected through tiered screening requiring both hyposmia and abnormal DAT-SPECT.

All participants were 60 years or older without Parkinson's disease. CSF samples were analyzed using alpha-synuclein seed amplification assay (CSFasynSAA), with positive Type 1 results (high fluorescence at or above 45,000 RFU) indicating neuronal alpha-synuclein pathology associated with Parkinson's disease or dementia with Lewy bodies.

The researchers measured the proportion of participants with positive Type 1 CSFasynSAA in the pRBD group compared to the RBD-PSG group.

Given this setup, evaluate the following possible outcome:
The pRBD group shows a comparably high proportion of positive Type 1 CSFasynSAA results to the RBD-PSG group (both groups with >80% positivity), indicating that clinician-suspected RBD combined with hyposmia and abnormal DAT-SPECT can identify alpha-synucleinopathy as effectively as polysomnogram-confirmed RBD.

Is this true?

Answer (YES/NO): NO